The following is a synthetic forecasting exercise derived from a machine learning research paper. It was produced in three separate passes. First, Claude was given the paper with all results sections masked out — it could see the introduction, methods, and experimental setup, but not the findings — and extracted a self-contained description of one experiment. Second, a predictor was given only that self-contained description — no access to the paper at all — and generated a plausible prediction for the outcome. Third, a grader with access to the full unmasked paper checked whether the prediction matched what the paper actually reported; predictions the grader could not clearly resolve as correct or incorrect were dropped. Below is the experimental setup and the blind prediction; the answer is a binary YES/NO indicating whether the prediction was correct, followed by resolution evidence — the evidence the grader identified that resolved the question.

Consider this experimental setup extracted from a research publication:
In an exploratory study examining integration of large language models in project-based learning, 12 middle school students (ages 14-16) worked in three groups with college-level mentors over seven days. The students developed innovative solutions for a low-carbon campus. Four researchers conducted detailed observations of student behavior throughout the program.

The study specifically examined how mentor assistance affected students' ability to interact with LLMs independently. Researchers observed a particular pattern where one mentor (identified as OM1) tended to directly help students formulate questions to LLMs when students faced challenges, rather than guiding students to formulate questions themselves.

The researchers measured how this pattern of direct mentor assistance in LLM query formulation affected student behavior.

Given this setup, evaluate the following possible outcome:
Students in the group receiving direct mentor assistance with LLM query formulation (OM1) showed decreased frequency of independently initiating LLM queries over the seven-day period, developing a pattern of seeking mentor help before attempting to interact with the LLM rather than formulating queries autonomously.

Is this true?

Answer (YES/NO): NO